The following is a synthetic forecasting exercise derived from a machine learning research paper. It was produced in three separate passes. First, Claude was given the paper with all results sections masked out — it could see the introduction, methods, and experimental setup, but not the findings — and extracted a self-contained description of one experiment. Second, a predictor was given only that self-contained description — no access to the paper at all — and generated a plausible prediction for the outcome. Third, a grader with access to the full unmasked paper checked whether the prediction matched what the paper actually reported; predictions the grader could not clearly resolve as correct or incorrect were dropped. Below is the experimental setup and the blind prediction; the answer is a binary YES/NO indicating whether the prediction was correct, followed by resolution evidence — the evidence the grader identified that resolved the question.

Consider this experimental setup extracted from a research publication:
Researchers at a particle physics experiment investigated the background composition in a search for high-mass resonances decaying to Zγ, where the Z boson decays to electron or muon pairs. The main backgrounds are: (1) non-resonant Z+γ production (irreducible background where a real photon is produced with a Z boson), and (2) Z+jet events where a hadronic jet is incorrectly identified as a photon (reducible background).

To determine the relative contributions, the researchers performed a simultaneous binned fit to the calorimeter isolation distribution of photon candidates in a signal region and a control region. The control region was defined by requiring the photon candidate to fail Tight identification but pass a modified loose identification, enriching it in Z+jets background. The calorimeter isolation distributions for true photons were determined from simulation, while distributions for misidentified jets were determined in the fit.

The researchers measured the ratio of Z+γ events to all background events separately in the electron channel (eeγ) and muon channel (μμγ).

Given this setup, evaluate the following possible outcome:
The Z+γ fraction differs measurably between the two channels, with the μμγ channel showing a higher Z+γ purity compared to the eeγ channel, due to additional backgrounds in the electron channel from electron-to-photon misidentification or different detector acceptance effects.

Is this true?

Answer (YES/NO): NO